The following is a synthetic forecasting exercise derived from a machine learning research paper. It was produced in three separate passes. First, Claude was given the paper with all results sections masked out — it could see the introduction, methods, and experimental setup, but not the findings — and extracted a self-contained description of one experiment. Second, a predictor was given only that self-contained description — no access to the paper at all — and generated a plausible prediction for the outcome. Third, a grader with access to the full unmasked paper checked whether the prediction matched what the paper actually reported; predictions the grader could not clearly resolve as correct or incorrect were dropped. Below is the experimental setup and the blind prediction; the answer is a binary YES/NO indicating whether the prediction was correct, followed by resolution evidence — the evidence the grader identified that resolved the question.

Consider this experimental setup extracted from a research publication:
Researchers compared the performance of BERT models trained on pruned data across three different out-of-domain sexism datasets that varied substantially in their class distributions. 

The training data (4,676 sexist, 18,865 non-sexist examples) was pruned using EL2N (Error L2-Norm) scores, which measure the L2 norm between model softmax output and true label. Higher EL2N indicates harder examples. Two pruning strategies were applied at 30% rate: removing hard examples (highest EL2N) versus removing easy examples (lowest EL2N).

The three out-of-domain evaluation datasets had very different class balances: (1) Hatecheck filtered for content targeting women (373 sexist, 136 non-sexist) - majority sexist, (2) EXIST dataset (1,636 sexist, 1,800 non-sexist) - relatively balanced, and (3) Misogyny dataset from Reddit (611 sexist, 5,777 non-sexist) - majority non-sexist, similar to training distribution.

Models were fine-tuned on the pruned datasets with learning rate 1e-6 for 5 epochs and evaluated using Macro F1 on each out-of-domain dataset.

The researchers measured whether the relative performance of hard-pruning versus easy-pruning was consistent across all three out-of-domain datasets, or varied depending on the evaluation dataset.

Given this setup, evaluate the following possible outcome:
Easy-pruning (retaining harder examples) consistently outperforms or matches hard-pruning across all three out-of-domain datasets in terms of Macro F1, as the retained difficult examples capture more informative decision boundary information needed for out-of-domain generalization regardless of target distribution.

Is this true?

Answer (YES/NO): NO